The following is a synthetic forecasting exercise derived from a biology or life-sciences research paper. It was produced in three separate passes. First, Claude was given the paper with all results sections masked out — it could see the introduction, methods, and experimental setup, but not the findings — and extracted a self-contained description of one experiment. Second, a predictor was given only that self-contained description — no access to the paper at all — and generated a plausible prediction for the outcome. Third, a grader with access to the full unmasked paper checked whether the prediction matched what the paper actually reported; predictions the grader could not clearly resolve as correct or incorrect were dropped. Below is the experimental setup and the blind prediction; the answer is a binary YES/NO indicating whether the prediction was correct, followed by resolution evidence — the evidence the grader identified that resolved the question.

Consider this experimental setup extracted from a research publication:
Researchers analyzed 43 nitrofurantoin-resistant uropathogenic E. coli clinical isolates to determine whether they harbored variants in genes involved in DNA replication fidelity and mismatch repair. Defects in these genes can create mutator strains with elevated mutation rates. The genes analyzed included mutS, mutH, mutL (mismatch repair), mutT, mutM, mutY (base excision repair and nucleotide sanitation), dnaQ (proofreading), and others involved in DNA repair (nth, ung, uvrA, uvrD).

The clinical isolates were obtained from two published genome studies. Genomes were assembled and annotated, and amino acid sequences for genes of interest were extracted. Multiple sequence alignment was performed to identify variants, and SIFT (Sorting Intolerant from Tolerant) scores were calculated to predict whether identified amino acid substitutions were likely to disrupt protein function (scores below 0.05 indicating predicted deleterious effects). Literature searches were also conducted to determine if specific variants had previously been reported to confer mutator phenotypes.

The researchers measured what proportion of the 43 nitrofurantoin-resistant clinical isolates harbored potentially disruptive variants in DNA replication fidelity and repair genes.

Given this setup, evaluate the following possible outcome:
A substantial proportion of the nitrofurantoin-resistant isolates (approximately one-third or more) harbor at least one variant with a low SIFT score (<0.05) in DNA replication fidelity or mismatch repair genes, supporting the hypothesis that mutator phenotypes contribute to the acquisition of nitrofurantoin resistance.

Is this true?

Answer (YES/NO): YES